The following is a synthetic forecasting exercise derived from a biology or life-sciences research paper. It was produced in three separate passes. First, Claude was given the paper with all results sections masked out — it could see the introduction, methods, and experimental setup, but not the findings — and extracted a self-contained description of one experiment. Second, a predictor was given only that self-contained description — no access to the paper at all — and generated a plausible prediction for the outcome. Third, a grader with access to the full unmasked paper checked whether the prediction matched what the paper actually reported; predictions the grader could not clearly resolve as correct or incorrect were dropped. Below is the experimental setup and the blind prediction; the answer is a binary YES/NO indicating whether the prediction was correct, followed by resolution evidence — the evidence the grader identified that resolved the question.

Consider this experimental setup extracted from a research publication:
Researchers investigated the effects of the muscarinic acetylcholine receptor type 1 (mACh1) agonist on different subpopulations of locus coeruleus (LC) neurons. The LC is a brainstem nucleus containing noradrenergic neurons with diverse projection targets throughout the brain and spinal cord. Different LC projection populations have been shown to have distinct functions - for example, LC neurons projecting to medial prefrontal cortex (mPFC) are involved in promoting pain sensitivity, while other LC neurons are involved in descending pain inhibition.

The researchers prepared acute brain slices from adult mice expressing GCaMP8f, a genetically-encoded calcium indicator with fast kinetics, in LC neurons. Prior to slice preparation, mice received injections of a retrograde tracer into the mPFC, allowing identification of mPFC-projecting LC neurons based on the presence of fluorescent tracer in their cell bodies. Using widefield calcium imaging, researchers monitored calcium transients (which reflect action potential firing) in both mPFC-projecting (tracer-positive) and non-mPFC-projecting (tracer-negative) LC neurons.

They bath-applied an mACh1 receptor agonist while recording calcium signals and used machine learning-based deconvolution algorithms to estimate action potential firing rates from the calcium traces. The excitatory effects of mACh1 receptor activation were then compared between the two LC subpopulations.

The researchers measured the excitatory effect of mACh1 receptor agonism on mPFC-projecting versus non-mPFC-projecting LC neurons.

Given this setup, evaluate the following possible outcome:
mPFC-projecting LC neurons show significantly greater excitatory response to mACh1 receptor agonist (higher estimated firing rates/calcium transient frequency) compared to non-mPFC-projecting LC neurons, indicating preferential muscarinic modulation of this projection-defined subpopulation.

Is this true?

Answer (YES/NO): NO